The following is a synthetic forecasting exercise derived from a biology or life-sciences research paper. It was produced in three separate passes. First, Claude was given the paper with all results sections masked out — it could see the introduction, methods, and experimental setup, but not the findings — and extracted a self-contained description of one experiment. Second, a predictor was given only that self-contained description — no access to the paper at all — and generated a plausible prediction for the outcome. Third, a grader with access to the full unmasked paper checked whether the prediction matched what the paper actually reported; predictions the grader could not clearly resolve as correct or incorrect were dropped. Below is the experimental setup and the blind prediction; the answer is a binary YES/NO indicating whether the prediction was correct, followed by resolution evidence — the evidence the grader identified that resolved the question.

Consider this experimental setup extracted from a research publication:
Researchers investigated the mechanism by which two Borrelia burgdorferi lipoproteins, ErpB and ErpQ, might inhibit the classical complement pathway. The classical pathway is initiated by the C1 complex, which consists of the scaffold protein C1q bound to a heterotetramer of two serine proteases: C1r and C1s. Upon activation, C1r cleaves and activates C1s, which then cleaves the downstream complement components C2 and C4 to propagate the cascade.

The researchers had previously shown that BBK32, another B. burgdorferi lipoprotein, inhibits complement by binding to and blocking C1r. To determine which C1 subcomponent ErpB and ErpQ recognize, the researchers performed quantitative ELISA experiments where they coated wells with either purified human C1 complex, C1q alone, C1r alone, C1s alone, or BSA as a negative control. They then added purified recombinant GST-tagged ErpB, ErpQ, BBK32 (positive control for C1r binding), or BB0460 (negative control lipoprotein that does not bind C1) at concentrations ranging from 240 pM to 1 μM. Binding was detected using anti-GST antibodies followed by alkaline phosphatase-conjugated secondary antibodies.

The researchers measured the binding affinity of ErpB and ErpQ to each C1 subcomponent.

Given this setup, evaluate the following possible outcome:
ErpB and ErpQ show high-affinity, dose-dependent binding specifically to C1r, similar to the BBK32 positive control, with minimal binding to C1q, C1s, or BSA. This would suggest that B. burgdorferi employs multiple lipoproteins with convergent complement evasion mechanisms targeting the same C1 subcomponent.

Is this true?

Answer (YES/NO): NO